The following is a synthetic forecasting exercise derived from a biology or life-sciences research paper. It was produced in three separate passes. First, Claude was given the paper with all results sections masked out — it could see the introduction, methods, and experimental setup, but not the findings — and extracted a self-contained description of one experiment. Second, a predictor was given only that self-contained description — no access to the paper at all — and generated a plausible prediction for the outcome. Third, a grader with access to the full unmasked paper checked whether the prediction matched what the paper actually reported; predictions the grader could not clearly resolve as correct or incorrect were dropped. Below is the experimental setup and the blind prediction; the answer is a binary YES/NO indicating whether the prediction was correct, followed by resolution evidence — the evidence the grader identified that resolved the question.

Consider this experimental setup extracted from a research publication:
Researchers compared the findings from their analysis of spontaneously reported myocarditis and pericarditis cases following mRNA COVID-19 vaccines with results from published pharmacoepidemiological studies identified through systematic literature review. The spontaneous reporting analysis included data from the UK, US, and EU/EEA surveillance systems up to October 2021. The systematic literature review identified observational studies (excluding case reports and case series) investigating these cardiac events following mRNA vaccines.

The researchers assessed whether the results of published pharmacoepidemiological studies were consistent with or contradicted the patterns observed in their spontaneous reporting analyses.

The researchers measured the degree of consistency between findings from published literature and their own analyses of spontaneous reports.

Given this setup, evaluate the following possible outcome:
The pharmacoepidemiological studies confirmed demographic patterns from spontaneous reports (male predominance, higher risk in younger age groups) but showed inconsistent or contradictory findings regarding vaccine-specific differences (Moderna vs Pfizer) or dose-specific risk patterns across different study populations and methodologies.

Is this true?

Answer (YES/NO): NO